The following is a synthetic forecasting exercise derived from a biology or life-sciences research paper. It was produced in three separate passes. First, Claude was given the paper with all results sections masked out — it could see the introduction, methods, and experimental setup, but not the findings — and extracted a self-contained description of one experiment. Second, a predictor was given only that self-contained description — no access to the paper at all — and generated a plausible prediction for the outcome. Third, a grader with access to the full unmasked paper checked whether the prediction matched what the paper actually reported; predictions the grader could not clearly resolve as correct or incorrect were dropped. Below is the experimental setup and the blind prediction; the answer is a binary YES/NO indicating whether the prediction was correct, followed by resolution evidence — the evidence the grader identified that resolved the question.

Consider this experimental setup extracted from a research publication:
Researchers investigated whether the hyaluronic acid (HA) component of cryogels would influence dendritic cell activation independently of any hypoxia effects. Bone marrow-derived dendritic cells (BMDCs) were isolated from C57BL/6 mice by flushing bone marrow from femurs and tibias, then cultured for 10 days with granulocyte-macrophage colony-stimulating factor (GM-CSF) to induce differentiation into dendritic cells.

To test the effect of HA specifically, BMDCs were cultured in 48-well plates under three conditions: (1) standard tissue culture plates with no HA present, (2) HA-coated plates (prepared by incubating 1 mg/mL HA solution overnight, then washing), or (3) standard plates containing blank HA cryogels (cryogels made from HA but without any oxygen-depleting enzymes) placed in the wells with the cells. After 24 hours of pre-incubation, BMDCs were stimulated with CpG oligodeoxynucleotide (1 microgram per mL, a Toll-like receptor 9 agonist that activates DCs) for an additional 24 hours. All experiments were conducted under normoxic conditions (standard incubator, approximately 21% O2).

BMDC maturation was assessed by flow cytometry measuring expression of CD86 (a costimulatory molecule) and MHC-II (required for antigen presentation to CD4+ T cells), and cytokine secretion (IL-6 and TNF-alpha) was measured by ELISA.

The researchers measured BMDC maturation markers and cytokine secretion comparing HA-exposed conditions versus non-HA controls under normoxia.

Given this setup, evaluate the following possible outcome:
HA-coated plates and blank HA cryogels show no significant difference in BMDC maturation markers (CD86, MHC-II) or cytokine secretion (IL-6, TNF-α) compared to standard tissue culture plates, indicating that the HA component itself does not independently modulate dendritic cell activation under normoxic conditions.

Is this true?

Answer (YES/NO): NO